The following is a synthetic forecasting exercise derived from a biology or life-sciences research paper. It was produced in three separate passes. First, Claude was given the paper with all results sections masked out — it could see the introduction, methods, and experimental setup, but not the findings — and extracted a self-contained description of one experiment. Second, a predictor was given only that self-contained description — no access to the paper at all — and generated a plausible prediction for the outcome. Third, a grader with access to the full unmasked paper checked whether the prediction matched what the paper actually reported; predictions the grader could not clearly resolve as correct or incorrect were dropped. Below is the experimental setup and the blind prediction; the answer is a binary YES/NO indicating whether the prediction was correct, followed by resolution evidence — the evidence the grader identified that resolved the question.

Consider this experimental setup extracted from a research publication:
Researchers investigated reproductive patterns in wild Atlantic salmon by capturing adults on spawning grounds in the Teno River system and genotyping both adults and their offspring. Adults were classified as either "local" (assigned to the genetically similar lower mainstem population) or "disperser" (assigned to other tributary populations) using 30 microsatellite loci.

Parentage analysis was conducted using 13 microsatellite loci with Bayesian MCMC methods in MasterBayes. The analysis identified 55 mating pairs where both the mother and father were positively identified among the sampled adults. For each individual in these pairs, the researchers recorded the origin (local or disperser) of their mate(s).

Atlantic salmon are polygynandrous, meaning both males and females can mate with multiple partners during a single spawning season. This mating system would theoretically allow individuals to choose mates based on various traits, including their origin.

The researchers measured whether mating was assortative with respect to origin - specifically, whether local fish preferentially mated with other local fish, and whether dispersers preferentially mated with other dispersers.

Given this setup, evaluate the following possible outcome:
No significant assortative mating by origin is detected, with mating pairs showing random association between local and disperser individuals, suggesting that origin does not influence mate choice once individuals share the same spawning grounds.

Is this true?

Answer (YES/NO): YES